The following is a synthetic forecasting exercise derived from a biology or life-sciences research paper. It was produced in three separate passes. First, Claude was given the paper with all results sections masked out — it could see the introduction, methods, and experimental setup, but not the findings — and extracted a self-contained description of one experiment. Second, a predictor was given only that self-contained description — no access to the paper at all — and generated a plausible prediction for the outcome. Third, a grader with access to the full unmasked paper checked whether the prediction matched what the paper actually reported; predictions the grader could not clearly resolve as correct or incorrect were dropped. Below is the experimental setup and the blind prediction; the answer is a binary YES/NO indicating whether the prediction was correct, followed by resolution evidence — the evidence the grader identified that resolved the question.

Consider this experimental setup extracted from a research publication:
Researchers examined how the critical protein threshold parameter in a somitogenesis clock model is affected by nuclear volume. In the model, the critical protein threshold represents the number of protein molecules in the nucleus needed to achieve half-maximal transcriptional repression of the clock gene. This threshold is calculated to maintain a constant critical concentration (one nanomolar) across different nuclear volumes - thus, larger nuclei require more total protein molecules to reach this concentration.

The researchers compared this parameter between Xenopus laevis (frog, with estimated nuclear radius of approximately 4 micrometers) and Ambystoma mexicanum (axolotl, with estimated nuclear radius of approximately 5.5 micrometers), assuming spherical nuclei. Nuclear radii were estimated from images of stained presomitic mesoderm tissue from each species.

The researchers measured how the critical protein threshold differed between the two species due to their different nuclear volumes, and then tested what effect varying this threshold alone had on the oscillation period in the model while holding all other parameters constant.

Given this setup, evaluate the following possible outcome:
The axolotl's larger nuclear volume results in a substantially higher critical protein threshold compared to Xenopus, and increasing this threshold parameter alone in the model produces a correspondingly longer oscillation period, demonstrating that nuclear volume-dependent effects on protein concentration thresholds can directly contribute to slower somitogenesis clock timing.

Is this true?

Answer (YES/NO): NO